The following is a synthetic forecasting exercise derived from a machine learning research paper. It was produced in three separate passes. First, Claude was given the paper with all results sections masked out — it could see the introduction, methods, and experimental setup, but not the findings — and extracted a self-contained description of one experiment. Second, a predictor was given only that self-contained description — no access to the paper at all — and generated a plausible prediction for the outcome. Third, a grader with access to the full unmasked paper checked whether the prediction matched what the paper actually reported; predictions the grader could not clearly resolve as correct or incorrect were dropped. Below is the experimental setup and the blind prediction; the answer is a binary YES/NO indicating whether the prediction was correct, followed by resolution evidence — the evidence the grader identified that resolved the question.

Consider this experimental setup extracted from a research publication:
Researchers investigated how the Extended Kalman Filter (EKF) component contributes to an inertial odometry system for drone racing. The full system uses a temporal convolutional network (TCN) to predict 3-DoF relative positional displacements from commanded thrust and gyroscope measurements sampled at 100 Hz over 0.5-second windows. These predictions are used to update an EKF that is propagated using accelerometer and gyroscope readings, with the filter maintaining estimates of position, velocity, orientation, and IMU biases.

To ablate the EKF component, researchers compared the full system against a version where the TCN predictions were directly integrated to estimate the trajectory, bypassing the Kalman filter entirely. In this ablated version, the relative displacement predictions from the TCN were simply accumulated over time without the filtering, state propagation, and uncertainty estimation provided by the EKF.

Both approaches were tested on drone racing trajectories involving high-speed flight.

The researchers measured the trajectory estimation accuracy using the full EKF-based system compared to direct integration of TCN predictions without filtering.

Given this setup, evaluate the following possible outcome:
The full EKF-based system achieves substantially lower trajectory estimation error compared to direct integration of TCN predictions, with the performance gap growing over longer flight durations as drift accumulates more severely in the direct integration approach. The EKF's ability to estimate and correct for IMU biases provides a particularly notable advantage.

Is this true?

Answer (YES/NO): NO